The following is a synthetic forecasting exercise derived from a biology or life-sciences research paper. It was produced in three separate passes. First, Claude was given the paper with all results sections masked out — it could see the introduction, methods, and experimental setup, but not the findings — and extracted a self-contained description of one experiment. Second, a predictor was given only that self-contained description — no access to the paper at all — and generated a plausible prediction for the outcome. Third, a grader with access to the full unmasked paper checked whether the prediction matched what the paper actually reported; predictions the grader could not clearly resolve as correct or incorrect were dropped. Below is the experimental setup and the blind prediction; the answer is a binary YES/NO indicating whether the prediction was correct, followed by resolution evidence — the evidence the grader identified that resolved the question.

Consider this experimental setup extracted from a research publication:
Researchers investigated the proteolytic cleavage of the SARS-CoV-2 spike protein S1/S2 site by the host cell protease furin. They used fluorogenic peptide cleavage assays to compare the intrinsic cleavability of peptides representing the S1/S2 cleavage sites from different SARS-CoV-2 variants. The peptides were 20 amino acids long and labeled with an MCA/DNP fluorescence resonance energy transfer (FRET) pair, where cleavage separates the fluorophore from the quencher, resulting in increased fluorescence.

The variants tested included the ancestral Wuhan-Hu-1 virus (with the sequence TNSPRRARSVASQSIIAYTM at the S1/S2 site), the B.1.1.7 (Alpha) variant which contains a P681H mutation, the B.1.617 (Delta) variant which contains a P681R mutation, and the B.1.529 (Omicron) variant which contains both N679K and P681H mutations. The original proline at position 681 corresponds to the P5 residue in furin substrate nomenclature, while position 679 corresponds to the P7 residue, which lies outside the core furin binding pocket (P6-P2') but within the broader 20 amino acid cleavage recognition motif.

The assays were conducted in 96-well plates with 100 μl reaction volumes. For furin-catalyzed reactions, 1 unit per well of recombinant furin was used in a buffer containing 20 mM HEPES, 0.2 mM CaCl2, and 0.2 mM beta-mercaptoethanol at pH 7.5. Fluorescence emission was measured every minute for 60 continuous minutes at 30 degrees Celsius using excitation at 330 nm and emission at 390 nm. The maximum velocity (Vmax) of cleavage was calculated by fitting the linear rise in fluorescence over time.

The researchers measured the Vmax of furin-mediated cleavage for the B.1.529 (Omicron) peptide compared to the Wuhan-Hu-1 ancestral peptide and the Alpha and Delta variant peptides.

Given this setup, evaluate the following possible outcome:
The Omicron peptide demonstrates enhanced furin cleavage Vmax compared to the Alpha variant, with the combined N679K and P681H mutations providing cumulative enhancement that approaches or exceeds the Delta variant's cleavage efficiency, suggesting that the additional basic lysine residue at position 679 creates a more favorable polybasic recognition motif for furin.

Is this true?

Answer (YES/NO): YES